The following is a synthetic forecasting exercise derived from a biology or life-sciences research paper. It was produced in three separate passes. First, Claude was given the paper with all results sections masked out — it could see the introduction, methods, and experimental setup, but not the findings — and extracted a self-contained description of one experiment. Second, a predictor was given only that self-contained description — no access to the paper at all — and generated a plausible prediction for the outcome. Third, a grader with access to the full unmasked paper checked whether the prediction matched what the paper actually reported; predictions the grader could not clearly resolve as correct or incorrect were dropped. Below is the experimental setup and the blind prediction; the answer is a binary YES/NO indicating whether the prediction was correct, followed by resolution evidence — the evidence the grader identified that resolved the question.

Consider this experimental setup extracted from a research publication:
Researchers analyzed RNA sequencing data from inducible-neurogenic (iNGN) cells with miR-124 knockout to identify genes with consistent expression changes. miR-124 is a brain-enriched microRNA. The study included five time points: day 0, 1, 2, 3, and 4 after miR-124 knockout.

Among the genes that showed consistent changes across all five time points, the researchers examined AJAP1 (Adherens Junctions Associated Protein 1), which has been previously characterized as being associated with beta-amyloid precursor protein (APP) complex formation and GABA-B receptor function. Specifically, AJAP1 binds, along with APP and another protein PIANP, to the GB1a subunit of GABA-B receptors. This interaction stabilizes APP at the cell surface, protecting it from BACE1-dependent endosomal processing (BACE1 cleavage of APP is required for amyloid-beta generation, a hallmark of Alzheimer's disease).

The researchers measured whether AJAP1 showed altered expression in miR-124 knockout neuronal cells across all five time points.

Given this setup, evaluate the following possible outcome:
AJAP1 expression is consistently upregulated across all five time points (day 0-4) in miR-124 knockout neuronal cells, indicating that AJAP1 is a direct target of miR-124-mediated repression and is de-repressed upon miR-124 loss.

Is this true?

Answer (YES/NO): NO